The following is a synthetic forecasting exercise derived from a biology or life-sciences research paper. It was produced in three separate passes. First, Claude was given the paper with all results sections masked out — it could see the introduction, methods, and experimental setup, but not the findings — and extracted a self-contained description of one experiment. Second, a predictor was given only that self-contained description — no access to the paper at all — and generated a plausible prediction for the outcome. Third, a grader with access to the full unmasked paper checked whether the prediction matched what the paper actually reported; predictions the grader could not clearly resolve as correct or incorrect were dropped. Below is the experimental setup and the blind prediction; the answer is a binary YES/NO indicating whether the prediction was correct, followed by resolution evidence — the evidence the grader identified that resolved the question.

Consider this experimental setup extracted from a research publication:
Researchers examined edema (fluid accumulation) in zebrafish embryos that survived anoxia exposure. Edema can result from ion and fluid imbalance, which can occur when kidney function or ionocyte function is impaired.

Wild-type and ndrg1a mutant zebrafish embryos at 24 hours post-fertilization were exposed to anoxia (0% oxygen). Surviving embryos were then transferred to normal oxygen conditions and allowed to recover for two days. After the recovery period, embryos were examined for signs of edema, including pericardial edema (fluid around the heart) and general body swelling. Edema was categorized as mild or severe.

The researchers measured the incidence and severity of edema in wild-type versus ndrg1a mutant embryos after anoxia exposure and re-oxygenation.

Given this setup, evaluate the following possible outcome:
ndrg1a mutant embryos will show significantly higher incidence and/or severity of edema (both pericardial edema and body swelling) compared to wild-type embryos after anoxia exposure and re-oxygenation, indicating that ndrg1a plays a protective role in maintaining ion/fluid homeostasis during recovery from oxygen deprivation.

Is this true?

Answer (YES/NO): YES